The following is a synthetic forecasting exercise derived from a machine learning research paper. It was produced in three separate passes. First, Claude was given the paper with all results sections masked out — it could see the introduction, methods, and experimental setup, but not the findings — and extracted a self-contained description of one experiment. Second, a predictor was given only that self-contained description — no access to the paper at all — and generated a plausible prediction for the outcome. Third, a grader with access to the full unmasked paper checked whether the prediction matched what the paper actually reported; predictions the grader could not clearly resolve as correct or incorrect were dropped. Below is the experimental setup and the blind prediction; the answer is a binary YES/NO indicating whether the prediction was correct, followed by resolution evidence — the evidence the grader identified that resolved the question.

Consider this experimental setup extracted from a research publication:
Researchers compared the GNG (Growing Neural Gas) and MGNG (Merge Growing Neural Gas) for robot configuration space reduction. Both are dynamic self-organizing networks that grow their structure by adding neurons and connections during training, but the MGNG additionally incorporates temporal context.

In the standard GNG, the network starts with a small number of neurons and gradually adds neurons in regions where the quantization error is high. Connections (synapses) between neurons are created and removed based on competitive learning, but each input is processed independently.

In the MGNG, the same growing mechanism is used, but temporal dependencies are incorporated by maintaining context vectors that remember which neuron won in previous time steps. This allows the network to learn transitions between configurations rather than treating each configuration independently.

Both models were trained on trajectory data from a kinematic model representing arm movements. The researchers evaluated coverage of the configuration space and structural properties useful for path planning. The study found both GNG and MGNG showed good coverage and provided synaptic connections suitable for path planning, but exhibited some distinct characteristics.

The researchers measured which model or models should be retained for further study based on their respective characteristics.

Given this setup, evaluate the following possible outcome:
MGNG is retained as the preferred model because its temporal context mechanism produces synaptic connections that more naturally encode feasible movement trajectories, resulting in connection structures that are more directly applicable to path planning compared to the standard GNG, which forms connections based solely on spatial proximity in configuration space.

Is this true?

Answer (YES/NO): NO